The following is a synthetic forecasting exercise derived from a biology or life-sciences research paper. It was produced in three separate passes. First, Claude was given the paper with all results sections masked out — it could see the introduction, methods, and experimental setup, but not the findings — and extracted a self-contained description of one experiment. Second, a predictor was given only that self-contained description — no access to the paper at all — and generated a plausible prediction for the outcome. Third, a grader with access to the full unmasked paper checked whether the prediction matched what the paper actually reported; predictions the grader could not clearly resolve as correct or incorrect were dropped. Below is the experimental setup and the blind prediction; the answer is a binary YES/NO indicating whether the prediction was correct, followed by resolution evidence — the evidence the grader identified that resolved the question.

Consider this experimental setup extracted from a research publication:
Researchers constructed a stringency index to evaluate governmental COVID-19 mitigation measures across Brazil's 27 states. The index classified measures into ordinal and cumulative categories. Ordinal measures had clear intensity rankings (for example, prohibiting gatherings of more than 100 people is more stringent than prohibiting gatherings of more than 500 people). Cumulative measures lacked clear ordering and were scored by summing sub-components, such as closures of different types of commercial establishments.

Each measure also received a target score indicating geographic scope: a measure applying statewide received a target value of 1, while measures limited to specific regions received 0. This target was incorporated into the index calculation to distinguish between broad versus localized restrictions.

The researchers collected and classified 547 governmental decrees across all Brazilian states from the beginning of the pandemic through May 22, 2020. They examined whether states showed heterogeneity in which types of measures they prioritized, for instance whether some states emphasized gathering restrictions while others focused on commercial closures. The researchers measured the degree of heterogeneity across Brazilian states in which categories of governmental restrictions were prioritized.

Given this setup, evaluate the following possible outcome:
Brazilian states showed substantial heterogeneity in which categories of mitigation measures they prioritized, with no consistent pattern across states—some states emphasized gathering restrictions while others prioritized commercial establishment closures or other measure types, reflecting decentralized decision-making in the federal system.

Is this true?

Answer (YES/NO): NO